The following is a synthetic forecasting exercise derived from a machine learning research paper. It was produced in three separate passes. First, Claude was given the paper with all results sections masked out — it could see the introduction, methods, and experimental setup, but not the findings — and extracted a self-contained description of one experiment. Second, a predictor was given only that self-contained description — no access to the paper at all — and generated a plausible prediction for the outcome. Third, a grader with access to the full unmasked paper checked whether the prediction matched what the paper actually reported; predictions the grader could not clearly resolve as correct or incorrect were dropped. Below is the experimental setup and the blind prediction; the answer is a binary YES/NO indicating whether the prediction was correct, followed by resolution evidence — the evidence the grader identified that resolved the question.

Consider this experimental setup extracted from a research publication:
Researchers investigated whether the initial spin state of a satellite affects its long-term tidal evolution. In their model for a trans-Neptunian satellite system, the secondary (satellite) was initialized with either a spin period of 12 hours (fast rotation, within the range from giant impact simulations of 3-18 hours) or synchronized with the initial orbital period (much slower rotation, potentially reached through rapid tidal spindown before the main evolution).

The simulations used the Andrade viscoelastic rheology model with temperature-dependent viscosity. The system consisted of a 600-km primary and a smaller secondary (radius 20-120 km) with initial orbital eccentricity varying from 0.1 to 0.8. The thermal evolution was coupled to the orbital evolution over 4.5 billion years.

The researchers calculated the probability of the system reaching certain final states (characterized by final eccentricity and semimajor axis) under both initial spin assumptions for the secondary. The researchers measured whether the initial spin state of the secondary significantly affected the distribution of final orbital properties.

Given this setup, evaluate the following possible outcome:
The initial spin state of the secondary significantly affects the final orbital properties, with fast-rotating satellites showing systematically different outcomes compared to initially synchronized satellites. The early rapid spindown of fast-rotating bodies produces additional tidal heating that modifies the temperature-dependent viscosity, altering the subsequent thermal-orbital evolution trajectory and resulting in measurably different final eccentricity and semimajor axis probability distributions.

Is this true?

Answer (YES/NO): NO